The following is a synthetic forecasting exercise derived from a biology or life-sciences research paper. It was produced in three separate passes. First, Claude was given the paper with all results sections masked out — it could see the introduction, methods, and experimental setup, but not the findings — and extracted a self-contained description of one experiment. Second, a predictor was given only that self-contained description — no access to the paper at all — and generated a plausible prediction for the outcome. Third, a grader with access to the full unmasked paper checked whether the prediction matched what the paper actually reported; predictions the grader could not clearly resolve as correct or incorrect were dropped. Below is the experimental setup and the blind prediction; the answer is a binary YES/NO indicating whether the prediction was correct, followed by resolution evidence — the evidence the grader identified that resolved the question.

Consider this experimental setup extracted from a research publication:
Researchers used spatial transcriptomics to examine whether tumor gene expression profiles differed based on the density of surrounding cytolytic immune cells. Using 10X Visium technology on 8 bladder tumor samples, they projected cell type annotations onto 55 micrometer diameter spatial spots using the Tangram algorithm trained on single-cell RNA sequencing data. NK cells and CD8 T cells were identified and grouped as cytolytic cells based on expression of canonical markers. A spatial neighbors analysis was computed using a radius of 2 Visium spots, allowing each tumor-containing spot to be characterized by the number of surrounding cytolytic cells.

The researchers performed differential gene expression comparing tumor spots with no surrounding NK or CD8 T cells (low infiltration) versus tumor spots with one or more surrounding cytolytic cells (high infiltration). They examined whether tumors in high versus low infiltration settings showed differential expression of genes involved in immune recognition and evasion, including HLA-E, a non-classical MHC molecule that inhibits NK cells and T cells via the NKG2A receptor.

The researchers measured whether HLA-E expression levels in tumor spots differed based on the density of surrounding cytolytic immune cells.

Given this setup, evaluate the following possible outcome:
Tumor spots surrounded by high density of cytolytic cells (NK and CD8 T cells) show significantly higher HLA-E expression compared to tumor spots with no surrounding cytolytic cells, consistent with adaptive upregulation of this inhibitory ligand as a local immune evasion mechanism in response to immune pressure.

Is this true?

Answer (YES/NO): YES